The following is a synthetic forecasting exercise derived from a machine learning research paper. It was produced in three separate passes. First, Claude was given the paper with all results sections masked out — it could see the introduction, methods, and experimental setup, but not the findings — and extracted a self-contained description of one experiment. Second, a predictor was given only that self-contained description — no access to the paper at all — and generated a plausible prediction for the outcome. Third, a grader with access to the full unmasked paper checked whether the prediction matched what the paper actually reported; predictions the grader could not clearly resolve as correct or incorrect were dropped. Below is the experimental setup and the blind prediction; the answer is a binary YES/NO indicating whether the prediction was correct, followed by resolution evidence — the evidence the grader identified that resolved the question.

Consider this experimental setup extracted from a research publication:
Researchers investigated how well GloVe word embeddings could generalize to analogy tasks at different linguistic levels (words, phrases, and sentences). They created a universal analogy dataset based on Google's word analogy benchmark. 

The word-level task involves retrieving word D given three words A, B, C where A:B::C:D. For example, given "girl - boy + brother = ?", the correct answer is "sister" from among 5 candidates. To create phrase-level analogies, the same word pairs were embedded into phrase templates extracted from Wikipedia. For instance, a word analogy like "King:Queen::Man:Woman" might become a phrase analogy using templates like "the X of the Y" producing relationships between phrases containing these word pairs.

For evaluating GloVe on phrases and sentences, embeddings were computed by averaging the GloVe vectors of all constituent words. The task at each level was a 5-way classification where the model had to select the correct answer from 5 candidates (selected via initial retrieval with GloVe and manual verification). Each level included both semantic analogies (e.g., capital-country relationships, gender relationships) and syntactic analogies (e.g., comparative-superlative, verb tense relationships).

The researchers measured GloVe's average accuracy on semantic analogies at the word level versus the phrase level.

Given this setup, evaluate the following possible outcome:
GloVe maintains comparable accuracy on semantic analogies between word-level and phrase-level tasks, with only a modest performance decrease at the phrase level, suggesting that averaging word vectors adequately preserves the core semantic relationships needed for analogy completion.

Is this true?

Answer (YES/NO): NO